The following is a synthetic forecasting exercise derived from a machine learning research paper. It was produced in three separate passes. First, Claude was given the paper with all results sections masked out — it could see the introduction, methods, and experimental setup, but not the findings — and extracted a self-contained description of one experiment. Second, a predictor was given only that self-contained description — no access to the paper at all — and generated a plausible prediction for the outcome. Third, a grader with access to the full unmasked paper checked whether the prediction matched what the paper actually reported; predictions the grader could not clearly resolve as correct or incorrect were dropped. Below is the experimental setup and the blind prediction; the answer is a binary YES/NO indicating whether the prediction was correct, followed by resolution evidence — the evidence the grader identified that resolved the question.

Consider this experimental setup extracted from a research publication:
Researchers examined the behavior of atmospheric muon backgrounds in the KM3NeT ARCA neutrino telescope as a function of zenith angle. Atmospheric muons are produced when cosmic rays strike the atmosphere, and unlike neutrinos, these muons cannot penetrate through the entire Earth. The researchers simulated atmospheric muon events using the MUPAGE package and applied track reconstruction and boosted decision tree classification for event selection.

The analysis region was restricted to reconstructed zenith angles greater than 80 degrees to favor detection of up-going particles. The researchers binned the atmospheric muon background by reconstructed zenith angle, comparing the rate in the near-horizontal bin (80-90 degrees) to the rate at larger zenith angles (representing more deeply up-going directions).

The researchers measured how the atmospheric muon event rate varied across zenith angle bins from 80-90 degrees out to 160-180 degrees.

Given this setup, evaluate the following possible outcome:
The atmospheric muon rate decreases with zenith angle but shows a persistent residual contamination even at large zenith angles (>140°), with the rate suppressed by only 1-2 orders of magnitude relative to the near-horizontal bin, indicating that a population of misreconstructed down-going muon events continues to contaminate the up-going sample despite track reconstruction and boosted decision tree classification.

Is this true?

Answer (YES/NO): NO